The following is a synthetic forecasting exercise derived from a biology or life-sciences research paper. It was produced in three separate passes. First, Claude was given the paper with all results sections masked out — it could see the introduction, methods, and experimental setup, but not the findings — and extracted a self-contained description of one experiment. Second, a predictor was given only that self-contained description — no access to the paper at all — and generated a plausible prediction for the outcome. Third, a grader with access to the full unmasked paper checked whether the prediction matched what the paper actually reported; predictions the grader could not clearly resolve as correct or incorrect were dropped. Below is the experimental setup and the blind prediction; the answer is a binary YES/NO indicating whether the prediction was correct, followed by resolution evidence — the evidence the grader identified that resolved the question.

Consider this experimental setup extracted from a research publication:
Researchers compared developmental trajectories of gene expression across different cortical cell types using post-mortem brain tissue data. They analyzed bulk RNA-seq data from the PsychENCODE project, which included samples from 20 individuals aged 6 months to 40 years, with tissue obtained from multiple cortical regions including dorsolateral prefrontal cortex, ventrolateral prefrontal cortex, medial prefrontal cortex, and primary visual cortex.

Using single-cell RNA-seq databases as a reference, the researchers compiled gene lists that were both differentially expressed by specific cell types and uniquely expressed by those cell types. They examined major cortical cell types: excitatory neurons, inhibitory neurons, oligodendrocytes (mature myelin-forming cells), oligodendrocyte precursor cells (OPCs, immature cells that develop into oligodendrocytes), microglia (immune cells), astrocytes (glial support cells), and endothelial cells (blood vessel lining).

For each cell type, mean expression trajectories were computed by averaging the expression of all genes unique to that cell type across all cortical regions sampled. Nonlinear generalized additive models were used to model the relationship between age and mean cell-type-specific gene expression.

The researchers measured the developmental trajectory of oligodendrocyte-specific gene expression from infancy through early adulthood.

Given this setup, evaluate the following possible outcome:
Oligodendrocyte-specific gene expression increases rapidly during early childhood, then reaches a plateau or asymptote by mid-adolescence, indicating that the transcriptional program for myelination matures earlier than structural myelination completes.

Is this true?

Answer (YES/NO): NO